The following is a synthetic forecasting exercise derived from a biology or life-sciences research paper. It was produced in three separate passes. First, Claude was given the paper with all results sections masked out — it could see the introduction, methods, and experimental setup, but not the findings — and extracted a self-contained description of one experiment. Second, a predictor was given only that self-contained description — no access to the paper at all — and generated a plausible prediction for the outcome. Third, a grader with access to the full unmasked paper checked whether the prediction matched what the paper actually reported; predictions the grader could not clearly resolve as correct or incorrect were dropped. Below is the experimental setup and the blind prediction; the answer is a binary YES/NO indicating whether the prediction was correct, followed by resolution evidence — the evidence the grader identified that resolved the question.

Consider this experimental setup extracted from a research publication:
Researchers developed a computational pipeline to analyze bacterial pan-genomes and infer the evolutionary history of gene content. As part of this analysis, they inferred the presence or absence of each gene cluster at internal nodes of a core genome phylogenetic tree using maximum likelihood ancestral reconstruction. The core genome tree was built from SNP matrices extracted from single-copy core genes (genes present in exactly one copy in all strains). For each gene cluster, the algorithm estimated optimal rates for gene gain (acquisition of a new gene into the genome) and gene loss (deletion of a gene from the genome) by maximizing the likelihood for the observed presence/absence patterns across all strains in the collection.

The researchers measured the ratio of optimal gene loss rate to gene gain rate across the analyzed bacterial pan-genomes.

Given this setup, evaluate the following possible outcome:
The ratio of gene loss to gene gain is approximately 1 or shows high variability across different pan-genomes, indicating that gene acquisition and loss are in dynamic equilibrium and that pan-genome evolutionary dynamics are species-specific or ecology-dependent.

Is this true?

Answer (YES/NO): NO